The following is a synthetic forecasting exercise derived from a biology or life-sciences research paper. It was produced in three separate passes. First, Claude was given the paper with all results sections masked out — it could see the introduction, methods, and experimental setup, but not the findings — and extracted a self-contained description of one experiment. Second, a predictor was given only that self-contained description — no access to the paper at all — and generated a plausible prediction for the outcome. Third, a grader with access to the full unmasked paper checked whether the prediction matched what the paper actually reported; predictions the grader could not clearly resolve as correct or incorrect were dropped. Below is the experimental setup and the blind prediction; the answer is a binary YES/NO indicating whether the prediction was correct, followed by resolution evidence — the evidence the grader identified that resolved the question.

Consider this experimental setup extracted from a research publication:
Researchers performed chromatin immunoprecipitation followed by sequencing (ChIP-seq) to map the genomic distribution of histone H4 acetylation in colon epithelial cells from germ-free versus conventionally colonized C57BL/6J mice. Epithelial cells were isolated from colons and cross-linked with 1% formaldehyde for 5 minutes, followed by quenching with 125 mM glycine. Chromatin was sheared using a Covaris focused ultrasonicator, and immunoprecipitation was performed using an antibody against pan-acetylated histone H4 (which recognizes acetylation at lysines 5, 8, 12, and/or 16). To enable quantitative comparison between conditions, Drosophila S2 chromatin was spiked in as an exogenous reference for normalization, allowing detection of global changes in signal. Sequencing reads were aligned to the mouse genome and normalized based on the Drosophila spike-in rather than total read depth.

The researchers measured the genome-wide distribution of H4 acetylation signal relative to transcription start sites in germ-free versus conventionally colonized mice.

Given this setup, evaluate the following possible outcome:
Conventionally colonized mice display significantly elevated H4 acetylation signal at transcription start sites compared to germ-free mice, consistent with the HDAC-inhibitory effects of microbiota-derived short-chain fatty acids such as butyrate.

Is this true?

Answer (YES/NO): NO